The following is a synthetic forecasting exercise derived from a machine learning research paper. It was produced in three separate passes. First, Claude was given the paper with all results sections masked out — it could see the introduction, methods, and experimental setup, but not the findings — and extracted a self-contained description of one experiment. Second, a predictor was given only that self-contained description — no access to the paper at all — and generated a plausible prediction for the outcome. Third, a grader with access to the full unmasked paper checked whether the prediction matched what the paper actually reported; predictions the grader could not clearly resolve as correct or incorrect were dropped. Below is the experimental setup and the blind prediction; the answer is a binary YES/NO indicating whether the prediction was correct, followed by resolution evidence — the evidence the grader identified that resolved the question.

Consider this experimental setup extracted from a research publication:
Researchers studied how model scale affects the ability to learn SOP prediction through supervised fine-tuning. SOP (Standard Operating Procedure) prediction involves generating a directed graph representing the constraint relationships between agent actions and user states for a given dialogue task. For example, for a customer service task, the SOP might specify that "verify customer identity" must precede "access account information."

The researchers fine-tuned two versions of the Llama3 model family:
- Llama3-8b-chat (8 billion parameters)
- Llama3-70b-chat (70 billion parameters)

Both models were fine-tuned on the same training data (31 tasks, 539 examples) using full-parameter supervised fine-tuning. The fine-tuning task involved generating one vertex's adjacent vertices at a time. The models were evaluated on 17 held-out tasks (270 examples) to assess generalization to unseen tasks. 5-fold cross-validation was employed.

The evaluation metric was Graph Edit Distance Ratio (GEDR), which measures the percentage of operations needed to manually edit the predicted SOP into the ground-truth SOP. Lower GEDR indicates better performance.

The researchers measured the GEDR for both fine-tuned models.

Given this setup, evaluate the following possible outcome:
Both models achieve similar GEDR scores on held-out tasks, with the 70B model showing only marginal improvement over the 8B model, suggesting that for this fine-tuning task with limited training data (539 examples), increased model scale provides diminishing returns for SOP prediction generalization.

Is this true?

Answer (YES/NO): NO